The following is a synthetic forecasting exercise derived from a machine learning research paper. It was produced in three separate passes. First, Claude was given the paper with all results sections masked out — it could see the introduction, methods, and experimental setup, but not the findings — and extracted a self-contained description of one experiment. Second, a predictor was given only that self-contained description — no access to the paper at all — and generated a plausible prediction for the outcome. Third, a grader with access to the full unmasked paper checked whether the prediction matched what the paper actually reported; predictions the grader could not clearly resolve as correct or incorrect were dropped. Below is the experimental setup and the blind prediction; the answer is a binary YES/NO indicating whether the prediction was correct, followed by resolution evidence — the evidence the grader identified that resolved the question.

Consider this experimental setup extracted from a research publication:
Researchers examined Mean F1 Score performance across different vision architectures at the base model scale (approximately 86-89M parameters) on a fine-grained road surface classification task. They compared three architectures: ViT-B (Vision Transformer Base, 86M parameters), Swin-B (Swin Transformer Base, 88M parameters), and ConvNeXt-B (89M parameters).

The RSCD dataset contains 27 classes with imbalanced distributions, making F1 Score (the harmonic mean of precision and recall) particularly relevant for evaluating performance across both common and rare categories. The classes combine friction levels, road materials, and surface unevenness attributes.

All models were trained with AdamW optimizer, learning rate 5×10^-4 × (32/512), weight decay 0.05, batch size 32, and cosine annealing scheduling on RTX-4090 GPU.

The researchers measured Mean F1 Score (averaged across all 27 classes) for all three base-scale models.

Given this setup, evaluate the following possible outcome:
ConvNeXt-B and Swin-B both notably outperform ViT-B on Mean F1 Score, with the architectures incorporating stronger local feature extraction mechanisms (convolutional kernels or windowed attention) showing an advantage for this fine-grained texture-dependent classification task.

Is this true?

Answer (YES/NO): NO